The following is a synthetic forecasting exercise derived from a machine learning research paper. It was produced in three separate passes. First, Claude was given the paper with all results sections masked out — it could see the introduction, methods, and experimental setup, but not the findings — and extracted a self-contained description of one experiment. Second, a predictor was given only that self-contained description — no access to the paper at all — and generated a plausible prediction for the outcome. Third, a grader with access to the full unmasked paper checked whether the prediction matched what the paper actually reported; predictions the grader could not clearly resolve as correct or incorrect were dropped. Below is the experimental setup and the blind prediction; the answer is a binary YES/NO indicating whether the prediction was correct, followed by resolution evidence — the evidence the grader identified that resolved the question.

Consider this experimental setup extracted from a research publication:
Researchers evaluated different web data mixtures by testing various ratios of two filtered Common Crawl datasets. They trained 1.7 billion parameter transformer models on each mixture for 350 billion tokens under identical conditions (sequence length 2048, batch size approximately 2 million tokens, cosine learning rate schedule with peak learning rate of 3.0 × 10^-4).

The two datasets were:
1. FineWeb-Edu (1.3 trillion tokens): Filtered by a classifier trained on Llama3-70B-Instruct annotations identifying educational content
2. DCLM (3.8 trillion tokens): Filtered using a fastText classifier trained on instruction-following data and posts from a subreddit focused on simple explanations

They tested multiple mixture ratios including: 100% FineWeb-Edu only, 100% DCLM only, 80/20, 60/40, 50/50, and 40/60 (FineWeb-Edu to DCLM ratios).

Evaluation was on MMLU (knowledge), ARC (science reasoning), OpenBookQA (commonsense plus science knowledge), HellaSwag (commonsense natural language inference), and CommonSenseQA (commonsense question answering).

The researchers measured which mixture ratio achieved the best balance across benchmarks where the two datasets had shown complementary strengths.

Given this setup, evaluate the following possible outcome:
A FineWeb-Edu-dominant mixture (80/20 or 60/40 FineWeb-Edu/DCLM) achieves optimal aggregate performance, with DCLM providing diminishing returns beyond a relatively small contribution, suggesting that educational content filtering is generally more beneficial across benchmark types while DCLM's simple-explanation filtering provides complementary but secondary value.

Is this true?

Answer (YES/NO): NO